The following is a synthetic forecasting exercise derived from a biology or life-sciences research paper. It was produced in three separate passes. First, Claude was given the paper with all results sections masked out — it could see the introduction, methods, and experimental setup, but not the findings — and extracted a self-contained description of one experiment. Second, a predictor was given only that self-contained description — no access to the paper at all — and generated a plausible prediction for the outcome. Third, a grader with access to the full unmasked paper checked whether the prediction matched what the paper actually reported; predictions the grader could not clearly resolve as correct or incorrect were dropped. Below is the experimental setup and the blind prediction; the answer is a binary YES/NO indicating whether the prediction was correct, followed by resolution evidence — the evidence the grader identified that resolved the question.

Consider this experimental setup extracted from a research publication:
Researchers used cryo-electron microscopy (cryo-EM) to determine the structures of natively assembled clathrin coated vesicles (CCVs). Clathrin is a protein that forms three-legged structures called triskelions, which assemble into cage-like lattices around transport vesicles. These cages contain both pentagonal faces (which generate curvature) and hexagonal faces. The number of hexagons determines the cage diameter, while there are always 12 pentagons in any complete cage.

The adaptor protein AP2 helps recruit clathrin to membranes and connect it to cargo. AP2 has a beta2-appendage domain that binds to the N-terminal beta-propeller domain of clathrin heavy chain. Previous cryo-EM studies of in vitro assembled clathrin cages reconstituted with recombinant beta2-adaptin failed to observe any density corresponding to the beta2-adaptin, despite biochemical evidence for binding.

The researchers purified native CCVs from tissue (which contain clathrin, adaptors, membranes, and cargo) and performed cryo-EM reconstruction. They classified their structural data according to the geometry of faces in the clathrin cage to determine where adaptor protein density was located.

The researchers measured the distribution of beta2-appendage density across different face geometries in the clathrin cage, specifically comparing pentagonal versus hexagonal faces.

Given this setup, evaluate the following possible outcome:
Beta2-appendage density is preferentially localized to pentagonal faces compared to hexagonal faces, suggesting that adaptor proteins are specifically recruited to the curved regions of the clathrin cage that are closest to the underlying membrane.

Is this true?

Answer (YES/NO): NO